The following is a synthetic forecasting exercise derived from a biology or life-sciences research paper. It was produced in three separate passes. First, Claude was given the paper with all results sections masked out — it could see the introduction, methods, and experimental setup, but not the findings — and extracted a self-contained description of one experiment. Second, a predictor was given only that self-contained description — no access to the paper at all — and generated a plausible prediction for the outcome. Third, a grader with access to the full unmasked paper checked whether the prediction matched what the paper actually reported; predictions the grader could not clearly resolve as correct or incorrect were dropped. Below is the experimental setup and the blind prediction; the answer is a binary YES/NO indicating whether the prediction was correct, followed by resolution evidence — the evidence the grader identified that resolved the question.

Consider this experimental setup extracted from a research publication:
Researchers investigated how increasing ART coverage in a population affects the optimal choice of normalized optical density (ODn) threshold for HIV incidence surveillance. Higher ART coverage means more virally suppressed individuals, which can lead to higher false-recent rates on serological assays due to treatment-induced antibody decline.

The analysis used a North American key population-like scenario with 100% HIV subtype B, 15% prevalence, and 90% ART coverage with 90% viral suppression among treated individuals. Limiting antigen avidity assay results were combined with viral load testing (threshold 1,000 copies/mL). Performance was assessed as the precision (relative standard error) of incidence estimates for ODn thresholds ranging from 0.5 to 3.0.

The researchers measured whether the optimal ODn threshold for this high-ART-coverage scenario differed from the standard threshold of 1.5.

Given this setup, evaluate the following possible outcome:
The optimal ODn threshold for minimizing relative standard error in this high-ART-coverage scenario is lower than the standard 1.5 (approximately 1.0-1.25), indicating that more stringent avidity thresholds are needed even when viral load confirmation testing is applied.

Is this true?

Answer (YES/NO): NO